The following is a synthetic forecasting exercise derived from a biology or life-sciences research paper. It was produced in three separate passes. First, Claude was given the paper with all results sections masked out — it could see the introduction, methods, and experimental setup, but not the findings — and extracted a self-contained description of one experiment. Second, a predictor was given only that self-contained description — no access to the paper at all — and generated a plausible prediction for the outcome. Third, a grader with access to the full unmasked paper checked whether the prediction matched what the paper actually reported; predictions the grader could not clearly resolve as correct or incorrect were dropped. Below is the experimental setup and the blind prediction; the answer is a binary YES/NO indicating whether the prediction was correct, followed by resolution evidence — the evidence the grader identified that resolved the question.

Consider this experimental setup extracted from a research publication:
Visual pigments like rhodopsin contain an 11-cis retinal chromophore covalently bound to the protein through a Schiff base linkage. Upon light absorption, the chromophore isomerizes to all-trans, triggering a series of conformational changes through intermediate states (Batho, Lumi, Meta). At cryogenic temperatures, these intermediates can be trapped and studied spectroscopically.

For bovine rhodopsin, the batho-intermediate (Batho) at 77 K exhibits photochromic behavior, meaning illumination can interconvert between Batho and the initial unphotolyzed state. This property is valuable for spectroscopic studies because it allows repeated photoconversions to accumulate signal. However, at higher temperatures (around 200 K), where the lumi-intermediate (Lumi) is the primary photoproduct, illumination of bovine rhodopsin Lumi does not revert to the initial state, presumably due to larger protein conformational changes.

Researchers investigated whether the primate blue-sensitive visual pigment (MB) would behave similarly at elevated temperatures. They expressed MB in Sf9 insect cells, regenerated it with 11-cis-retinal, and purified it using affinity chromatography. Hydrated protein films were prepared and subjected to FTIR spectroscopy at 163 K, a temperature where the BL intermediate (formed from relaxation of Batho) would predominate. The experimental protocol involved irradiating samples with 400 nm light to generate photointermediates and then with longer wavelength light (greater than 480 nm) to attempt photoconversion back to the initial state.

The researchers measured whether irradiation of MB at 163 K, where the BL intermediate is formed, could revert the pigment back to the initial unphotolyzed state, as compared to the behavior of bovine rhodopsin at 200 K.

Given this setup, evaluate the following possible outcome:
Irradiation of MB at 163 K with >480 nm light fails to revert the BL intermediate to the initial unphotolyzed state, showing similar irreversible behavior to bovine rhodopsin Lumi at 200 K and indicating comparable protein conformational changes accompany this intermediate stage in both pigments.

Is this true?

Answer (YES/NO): NO